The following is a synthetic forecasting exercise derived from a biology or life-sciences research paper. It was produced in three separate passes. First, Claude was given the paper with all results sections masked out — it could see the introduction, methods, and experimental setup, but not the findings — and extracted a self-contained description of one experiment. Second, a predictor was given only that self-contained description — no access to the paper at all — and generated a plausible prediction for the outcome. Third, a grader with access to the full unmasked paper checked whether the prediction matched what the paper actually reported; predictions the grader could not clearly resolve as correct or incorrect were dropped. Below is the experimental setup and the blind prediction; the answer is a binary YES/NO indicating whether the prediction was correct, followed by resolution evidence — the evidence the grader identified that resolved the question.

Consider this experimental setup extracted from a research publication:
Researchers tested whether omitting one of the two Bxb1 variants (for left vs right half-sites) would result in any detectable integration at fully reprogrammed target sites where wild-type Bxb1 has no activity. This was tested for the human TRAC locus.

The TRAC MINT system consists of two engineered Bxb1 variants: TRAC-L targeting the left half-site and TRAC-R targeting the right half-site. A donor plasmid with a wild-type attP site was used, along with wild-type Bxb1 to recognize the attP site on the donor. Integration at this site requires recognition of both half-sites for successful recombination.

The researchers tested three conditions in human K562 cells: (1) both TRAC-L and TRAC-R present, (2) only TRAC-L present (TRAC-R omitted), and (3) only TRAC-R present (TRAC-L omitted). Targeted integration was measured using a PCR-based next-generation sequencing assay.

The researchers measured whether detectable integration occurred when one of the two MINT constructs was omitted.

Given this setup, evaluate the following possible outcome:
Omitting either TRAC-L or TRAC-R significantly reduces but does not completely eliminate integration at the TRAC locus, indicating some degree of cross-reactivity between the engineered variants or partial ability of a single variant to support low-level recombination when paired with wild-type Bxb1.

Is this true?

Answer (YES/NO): NO